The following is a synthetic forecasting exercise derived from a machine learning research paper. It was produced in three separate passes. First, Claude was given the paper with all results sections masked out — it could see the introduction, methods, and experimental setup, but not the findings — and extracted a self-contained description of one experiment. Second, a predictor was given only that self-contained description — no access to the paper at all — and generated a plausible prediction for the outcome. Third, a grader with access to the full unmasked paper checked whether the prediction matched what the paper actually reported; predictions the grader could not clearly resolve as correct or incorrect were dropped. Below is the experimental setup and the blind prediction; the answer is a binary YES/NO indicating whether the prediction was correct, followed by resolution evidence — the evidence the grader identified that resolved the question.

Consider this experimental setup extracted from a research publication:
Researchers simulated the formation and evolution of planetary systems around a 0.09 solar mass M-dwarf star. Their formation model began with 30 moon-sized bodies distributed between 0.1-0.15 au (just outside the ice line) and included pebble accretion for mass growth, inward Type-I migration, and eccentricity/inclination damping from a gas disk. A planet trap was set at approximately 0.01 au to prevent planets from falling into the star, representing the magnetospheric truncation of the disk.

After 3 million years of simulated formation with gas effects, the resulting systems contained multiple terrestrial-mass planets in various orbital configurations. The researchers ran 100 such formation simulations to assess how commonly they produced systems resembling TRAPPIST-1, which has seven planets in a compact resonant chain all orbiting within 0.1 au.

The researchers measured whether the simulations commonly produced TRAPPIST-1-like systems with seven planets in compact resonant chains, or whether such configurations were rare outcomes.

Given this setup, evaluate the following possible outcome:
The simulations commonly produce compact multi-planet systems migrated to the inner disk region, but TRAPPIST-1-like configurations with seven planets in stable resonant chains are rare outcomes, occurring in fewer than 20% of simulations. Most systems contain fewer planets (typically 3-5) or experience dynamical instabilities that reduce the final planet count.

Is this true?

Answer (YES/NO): YES